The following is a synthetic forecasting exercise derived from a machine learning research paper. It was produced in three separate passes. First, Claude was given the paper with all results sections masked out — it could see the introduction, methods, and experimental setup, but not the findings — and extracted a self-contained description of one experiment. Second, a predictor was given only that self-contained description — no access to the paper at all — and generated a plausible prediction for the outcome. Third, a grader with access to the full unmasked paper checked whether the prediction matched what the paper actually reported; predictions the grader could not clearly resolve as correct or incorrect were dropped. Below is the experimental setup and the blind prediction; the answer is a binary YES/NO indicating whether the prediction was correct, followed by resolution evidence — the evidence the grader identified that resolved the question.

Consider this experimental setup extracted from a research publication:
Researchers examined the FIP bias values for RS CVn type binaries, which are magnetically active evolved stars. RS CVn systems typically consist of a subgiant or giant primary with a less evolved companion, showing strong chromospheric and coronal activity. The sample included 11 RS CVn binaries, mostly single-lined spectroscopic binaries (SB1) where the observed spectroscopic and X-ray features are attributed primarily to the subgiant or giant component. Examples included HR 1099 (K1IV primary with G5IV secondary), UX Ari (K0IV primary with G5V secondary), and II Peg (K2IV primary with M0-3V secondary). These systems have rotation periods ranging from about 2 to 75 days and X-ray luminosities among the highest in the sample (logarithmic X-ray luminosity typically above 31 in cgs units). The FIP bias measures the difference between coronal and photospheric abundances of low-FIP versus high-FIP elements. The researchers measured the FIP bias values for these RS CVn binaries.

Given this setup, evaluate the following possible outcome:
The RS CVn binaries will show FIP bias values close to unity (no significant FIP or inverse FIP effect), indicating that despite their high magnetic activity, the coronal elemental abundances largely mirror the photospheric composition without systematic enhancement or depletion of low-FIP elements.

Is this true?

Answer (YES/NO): NO